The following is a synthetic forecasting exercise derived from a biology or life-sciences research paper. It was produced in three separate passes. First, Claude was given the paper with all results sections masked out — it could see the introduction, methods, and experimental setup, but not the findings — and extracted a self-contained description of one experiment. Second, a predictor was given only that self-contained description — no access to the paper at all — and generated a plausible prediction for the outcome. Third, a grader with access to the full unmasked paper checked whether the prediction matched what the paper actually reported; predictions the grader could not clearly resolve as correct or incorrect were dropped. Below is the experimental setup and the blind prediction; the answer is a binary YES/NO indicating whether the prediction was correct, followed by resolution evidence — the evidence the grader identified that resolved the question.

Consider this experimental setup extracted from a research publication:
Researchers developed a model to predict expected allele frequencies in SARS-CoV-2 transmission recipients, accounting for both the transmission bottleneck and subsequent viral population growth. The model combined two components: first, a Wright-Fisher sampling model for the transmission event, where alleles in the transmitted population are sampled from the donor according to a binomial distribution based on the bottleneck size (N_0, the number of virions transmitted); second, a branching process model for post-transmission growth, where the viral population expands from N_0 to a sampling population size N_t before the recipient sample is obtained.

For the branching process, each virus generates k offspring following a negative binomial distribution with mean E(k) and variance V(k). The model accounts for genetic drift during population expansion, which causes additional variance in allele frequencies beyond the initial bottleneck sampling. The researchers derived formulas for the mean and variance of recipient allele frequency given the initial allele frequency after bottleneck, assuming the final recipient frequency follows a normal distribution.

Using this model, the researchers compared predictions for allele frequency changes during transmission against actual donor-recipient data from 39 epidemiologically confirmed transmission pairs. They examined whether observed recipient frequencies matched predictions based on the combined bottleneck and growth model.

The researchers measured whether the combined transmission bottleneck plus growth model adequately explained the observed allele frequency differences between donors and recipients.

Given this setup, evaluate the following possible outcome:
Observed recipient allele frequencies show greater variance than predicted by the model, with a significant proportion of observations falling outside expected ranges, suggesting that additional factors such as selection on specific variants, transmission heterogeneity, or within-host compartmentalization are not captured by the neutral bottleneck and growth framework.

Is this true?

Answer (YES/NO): YES